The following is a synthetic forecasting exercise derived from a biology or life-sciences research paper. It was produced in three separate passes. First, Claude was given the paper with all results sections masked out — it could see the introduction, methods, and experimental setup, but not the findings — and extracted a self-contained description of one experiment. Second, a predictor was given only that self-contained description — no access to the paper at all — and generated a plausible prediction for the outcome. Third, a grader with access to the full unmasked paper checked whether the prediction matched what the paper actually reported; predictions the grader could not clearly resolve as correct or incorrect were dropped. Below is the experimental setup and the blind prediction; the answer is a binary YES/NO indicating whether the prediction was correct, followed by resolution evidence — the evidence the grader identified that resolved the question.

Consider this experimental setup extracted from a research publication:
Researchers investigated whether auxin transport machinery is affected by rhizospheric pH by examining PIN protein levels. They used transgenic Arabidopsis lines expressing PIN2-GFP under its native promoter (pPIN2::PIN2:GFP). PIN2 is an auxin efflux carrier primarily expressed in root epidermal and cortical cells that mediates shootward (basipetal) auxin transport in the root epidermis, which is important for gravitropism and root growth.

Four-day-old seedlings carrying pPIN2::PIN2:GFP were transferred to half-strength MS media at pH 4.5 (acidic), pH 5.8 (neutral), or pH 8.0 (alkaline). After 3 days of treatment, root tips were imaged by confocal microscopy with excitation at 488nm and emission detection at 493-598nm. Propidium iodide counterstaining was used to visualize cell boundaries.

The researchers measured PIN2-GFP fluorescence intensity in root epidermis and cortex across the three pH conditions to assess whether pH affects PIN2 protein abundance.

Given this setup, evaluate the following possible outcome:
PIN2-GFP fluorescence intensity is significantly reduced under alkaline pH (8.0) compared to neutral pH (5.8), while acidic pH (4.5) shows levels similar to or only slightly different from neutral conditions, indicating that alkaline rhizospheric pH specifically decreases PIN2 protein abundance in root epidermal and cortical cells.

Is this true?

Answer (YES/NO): NO